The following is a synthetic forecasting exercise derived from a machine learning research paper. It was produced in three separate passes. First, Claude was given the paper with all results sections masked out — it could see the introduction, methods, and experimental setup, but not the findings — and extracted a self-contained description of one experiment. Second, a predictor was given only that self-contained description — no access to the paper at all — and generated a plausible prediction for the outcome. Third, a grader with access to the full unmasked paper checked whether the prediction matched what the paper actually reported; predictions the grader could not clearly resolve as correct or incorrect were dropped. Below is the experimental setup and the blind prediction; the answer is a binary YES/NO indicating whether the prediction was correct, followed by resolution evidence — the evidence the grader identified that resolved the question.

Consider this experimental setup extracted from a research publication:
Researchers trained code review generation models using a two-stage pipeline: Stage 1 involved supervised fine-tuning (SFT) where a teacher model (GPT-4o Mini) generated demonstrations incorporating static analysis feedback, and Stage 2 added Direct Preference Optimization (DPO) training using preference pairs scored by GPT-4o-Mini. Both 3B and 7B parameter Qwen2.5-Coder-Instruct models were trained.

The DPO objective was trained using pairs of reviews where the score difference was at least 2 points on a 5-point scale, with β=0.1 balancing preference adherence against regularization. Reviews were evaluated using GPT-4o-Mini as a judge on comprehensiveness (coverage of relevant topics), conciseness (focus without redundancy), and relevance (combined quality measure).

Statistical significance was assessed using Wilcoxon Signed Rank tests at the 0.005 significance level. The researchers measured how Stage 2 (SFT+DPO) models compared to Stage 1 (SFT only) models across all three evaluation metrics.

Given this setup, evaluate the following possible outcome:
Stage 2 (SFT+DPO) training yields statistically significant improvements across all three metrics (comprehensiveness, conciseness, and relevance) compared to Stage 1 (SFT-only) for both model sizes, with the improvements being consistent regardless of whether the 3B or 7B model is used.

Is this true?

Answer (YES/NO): NO